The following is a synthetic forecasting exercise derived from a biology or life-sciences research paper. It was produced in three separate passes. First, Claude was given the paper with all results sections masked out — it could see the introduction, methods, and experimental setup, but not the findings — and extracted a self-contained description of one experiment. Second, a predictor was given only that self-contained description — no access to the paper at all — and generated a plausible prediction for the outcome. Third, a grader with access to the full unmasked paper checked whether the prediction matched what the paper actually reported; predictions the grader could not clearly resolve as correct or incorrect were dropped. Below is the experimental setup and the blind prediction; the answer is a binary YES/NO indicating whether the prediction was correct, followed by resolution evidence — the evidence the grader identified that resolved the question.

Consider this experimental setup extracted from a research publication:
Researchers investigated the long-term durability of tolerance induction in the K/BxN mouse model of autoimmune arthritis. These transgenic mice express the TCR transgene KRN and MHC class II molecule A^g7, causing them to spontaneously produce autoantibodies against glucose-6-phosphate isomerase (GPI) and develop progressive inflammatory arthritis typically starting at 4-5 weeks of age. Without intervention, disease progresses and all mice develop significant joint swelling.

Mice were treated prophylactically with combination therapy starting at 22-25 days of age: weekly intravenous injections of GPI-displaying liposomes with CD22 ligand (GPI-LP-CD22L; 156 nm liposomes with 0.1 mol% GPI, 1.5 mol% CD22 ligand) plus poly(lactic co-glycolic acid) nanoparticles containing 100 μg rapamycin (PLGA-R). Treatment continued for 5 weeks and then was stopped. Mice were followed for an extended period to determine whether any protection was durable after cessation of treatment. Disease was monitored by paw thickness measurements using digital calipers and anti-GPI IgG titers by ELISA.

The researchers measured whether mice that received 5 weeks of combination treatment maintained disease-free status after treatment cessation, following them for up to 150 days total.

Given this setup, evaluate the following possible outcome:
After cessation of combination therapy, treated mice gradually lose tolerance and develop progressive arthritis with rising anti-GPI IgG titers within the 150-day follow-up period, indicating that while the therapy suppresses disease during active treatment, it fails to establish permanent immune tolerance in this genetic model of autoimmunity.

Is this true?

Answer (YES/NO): NO